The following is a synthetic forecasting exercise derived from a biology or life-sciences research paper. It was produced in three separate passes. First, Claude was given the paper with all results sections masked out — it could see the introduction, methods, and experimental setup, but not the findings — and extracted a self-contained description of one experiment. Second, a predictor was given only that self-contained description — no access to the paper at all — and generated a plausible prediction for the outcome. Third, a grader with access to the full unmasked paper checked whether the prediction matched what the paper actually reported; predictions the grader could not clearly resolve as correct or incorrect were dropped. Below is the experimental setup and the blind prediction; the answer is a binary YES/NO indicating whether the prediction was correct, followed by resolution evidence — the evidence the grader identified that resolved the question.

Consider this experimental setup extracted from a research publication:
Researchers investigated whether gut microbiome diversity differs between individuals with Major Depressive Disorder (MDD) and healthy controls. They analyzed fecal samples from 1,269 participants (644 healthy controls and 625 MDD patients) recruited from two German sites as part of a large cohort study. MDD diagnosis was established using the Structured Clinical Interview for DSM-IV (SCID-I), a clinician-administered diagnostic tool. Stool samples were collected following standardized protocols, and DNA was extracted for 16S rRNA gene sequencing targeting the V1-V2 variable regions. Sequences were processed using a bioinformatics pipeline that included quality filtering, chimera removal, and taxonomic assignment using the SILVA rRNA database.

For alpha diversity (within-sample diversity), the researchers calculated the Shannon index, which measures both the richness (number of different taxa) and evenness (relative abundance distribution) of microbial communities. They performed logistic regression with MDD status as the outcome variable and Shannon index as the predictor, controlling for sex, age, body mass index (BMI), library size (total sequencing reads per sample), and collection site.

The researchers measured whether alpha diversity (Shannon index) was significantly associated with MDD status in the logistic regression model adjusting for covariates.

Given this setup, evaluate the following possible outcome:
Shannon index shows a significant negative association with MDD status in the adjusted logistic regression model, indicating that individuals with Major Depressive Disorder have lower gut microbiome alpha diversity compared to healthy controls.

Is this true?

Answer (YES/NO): NO